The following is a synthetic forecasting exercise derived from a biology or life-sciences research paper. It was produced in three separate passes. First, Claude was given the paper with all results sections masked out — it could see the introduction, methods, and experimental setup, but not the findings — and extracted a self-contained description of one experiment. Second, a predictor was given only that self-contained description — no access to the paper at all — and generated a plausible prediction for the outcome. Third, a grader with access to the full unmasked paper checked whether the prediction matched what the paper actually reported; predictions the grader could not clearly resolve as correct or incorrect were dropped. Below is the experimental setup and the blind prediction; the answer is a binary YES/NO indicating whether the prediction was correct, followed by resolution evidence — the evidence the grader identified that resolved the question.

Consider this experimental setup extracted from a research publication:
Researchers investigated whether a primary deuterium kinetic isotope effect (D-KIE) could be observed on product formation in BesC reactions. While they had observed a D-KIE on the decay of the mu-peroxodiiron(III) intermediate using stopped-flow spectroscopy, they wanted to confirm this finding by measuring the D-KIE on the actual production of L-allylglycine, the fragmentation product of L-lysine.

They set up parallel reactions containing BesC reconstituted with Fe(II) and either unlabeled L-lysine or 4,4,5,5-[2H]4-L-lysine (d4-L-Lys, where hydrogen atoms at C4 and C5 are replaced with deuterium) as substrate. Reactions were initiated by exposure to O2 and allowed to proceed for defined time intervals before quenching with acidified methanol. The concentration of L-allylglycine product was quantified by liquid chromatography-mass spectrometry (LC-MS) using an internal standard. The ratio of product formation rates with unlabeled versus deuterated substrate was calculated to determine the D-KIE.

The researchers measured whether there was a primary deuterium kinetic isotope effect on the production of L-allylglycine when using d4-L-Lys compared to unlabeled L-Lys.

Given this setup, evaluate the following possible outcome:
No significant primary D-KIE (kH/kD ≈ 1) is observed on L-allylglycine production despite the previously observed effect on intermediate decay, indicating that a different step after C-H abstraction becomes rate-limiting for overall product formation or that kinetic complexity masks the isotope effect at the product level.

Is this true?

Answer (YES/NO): NO